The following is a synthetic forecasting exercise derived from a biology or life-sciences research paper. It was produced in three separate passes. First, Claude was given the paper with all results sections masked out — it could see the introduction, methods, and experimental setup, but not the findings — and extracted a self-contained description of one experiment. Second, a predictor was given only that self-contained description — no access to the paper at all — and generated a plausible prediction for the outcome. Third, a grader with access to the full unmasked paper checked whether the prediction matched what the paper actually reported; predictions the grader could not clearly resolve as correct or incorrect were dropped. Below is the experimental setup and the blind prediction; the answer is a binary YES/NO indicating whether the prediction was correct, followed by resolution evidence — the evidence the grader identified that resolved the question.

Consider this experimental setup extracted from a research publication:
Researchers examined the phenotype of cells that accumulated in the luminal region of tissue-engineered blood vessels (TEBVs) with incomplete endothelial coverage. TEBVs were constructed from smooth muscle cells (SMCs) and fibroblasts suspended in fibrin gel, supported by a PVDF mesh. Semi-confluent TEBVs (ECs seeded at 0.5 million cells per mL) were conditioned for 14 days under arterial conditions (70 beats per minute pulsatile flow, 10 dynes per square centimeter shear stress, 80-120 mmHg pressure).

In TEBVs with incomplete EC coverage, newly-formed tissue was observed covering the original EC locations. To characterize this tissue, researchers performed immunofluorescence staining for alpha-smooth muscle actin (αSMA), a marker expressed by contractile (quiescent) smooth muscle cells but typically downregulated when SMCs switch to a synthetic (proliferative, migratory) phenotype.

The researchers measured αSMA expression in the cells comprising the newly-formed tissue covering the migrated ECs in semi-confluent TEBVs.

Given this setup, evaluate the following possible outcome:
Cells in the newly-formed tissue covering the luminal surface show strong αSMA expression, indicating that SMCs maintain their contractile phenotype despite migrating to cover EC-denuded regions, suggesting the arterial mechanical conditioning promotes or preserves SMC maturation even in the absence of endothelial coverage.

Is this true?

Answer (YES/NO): NO